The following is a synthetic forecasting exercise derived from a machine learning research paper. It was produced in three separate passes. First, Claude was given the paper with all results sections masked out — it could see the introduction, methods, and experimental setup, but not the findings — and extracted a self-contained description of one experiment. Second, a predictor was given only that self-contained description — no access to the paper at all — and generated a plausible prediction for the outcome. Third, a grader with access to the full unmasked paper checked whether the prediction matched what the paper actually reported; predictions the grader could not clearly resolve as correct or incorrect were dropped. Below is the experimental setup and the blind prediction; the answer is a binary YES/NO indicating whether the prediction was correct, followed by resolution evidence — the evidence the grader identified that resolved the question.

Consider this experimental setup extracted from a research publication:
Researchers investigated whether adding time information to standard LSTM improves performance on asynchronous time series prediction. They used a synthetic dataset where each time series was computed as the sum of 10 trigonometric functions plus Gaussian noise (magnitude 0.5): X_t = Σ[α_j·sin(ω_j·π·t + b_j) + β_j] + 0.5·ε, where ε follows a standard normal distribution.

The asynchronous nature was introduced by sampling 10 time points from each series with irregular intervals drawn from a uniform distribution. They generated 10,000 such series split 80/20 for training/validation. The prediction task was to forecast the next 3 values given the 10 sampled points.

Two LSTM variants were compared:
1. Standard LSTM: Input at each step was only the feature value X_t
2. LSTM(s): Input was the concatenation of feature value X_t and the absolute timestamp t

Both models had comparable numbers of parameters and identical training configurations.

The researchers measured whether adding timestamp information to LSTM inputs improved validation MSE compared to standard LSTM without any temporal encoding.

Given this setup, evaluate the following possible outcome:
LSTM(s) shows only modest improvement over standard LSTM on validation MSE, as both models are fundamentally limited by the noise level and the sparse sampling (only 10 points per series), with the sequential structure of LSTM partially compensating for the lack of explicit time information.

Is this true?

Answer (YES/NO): NO